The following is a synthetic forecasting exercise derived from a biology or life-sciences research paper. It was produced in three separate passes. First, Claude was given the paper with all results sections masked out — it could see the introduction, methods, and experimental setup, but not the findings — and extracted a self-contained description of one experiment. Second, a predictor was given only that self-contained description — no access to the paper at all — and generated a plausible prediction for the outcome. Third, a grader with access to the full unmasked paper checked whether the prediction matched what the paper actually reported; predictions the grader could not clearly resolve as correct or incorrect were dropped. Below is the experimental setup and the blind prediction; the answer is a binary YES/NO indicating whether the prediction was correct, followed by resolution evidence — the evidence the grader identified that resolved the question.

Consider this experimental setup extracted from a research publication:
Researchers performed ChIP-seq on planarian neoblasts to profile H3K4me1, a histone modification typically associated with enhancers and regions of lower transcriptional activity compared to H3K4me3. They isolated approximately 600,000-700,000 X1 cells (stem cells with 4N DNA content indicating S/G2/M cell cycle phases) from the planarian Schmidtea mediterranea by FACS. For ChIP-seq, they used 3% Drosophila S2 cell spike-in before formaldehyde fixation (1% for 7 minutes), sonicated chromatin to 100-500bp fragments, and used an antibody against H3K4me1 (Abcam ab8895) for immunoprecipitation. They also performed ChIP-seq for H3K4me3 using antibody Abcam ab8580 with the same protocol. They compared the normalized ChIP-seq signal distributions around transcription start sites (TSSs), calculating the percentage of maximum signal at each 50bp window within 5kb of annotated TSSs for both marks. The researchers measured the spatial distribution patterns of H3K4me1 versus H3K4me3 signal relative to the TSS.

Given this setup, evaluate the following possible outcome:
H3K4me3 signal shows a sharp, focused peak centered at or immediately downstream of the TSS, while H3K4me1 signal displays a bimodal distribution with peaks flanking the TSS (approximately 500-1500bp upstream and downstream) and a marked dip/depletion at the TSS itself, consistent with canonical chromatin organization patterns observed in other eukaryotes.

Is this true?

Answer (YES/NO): NO